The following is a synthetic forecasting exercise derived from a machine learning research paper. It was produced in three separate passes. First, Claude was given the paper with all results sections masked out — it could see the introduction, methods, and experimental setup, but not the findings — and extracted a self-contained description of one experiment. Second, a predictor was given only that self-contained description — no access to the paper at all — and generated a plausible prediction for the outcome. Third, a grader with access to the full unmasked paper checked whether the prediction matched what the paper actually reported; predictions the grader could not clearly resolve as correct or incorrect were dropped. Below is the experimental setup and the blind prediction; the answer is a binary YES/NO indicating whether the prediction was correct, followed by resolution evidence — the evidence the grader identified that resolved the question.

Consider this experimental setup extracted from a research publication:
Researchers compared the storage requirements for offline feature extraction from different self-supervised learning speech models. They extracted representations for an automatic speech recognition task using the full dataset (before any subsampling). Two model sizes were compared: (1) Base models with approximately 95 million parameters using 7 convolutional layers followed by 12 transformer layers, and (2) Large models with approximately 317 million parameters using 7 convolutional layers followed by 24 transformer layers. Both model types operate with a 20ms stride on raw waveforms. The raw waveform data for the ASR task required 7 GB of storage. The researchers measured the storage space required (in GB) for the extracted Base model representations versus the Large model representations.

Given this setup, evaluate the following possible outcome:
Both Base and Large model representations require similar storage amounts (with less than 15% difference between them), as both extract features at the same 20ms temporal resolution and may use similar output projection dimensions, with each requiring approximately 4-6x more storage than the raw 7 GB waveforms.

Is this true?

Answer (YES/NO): NO